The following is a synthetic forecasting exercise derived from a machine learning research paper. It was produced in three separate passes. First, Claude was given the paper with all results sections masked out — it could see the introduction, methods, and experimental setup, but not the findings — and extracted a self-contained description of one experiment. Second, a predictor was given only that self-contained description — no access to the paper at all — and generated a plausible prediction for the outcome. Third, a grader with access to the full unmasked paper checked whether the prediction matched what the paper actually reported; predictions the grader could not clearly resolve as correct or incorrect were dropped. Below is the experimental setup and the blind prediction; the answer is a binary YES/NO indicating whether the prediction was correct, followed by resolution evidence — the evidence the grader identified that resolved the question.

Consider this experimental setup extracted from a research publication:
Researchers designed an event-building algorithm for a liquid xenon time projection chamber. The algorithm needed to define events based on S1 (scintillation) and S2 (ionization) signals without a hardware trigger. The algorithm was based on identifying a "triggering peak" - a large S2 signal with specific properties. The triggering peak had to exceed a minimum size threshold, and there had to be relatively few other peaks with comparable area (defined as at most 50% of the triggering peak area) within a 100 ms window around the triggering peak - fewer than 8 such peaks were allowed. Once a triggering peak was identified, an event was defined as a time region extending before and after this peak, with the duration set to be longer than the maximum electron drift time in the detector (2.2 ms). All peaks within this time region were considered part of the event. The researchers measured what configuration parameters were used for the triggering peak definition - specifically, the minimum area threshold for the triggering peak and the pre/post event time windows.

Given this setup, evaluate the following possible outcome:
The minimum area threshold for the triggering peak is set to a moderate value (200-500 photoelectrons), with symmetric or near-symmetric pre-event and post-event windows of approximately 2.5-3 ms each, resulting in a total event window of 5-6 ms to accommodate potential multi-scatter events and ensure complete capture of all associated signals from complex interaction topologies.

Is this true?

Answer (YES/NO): NO